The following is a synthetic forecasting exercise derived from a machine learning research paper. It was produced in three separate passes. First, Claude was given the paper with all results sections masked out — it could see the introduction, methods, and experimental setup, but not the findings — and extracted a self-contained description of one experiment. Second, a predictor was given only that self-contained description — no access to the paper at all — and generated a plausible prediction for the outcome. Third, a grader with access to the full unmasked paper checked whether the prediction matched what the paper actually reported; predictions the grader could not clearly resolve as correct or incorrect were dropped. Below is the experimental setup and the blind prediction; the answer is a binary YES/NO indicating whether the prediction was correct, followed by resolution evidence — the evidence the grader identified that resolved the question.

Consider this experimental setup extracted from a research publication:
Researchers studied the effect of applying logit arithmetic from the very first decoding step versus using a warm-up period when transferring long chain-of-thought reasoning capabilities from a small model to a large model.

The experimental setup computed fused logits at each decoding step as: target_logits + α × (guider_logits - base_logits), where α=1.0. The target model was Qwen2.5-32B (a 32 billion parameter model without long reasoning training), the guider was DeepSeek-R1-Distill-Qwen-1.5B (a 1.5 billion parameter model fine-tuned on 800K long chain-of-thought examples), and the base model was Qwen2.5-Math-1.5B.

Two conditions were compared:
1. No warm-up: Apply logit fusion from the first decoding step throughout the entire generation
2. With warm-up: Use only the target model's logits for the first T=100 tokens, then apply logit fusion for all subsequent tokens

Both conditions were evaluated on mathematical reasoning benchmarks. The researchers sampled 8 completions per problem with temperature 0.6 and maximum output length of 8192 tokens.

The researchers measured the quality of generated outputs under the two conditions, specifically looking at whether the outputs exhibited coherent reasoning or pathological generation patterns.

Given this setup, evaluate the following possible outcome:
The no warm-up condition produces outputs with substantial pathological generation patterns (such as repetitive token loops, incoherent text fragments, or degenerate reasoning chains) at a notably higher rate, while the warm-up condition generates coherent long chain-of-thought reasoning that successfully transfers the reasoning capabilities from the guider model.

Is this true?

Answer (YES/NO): YES